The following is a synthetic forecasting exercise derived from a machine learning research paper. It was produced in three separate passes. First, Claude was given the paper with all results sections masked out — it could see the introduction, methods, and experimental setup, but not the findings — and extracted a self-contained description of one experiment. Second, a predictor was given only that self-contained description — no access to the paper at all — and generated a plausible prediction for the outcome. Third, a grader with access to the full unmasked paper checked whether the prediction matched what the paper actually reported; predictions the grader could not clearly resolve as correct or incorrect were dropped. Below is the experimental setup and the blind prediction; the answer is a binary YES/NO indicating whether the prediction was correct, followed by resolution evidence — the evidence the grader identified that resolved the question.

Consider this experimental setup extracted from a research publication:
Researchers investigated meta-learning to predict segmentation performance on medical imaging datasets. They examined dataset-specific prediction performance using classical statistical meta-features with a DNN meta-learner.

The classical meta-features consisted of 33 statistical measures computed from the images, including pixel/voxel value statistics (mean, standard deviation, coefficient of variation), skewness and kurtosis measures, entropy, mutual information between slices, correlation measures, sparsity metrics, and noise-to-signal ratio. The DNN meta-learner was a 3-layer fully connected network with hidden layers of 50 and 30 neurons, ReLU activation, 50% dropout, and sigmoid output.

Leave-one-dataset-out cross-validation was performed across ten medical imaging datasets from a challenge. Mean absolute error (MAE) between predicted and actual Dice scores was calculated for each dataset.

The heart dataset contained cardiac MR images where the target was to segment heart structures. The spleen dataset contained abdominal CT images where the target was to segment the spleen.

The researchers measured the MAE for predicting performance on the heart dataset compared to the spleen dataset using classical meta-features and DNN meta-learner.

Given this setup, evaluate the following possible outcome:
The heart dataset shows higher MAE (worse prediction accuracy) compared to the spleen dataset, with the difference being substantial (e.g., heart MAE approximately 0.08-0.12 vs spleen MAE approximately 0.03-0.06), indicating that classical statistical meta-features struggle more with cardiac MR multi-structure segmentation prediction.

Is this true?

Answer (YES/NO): NO